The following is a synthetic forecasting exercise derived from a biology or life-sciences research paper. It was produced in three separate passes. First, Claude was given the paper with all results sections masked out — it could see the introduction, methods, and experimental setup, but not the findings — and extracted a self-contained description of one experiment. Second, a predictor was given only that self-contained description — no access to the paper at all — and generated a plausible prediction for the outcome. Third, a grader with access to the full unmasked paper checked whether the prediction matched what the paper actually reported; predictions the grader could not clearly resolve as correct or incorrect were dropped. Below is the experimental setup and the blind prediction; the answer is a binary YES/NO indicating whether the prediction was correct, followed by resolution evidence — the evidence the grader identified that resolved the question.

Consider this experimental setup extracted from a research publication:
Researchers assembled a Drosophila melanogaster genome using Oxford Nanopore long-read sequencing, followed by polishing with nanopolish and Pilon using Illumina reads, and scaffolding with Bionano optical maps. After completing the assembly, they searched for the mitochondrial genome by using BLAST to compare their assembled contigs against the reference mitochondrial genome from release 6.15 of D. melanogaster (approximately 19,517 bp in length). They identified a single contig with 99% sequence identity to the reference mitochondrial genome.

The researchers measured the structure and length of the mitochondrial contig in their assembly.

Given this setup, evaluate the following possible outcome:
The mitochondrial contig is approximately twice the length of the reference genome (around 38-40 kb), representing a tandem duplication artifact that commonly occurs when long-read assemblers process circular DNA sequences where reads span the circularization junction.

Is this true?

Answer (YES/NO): YES